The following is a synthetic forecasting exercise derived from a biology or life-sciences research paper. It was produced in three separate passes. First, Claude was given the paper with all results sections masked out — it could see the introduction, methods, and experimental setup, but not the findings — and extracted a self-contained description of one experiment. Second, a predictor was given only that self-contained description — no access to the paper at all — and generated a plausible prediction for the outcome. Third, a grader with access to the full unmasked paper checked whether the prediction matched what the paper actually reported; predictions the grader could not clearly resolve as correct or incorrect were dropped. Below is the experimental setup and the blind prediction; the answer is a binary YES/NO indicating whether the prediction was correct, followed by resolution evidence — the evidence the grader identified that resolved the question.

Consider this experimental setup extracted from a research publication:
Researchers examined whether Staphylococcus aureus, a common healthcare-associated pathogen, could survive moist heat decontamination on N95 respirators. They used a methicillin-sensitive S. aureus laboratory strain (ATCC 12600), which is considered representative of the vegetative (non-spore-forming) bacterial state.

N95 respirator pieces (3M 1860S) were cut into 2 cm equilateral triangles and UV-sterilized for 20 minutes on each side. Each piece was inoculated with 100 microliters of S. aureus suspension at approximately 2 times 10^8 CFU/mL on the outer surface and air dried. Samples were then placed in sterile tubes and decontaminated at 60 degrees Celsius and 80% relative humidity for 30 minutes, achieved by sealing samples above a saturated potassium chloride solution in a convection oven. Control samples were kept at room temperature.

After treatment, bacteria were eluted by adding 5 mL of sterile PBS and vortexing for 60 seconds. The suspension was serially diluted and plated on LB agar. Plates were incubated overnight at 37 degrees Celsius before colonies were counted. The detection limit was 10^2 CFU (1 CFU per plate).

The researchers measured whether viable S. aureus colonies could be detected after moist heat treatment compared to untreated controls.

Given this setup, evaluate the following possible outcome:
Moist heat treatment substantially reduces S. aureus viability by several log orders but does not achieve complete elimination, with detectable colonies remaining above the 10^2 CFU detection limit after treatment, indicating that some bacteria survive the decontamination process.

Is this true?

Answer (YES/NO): NO